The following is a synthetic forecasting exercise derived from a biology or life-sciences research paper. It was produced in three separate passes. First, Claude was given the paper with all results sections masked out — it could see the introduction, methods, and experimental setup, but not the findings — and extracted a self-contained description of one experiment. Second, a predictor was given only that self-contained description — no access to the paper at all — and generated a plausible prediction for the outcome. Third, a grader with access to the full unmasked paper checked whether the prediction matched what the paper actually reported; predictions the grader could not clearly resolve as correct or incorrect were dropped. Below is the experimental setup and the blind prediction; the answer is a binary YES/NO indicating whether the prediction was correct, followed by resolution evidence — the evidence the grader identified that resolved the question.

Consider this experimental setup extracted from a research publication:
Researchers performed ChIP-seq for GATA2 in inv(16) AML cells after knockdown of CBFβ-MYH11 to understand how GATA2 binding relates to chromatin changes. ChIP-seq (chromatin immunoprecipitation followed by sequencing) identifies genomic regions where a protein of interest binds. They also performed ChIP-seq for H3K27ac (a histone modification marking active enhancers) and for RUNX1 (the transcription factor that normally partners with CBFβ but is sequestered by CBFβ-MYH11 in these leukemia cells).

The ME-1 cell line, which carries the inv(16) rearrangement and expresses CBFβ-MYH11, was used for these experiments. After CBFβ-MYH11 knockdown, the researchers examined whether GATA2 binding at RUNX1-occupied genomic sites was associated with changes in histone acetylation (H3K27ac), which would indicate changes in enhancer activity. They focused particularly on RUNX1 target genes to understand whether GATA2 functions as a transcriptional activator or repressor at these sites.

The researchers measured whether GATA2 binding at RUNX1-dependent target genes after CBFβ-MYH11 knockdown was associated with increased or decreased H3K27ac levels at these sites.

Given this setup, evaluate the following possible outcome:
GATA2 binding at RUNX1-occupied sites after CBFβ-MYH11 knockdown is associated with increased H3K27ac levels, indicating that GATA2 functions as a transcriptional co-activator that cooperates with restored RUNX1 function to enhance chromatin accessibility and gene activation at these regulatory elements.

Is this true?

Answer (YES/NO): YES